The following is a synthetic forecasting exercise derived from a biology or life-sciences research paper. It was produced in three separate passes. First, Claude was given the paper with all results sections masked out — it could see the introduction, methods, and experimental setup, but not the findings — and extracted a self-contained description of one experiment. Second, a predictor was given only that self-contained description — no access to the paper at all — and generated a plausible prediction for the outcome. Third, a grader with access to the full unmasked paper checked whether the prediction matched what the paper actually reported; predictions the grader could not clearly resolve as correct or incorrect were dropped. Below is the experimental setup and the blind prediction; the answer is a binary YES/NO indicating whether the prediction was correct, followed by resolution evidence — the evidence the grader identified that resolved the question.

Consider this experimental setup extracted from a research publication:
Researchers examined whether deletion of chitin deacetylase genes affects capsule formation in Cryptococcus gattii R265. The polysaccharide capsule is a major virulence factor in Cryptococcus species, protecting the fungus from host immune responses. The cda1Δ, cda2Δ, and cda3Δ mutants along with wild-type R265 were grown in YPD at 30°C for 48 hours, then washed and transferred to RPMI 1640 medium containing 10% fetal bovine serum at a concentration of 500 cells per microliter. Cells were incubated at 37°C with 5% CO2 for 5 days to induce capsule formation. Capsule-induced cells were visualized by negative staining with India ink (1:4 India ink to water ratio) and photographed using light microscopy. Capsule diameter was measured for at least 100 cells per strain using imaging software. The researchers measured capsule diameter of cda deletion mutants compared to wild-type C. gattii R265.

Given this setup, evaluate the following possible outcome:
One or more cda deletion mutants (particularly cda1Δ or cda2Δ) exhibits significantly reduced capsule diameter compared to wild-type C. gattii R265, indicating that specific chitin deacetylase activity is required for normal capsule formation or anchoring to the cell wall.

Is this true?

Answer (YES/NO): NO